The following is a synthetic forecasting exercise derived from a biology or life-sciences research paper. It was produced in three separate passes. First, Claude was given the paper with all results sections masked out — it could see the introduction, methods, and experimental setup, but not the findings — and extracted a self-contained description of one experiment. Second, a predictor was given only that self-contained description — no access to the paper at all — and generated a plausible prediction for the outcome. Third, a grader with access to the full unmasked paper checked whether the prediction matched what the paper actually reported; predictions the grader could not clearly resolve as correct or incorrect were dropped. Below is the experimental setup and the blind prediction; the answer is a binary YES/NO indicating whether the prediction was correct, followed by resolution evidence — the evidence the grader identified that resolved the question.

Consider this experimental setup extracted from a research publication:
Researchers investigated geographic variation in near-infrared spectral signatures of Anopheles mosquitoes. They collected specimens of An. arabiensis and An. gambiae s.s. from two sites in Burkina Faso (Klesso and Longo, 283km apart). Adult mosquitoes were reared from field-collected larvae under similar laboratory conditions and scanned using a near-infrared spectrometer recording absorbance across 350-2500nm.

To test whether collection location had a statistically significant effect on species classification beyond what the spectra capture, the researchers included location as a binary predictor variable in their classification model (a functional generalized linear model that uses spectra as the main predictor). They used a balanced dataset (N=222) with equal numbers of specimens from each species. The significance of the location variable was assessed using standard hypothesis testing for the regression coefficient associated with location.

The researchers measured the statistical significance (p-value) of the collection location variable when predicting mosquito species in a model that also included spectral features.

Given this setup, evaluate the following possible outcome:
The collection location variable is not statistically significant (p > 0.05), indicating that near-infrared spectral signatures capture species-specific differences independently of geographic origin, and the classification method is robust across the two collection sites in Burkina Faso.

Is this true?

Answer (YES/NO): NO